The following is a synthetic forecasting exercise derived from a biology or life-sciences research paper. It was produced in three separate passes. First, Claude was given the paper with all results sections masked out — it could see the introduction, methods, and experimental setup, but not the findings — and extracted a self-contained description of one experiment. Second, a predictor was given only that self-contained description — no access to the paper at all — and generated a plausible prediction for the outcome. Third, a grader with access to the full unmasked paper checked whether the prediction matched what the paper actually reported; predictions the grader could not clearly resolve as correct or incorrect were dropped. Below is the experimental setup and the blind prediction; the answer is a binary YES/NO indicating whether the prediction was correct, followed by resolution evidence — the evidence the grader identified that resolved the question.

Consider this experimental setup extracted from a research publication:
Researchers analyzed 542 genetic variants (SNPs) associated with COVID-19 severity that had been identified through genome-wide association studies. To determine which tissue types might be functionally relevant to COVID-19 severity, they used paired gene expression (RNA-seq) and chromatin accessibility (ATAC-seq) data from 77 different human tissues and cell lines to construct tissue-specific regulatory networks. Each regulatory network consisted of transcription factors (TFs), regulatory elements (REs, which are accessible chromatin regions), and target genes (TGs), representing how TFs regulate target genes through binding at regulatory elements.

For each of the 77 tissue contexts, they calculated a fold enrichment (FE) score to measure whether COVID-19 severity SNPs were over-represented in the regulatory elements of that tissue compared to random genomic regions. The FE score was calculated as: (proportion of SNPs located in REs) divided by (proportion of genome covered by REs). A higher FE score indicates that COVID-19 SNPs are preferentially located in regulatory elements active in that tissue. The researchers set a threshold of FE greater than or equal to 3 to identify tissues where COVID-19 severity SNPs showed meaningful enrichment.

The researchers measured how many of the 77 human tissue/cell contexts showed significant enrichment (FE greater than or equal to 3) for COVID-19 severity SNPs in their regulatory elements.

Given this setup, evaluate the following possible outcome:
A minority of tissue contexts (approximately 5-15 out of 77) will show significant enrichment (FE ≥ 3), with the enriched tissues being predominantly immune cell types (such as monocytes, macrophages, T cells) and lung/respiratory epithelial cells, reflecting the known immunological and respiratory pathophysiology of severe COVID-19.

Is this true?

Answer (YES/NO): NO